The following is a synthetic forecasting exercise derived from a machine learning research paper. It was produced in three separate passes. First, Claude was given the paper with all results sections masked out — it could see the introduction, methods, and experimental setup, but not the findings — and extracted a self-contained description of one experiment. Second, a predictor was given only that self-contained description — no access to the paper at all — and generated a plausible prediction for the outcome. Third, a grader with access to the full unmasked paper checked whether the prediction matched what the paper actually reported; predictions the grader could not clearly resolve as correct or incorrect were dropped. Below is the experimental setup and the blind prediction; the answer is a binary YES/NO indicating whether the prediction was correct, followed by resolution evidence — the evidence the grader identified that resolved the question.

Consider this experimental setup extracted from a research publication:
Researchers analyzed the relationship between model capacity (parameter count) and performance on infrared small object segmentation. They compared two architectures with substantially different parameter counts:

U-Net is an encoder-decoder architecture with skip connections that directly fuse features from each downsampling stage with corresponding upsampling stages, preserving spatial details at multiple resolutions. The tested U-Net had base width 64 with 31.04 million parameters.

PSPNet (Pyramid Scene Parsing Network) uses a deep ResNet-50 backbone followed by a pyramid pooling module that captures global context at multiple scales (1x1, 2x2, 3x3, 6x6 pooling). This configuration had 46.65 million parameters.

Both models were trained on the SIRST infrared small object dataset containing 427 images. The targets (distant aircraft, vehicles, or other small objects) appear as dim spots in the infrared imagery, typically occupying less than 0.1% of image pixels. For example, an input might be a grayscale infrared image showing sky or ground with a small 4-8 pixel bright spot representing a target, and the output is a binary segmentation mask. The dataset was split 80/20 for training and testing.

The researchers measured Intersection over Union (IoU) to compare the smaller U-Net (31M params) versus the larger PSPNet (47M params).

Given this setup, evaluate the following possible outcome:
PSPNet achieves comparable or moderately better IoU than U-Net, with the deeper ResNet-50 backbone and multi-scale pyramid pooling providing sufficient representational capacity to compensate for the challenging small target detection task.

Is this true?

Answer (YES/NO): NO